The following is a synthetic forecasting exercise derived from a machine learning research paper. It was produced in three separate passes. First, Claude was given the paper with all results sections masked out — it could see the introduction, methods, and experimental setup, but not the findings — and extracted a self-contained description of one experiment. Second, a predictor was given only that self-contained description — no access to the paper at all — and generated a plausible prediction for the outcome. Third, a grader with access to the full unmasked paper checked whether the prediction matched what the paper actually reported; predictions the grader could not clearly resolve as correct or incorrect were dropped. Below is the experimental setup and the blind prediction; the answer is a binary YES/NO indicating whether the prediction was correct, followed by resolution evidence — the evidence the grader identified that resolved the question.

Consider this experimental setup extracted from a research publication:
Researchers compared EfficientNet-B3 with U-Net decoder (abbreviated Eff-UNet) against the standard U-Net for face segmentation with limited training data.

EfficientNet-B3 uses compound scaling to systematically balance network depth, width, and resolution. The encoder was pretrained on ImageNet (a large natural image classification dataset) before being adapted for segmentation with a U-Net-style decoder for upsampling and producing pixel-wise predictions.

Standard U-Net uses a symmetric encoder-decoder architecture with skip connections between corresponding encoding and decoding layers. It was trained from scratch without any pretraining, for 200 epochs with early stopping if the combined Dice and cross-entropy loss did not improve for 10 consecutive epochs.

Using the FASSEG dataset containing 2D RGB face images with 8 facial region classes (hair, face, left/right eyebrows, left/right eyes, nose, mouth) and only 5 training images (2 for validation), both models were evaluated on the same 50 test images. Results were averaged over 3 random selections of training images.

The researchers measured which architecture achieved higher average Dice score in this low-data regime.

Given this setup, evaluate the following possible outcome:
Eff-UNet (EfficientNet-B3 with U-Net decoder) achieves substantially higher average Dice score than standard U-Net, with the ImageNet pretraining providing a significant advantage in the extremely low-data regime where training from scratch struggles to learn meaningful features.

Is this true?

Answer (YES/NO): YES